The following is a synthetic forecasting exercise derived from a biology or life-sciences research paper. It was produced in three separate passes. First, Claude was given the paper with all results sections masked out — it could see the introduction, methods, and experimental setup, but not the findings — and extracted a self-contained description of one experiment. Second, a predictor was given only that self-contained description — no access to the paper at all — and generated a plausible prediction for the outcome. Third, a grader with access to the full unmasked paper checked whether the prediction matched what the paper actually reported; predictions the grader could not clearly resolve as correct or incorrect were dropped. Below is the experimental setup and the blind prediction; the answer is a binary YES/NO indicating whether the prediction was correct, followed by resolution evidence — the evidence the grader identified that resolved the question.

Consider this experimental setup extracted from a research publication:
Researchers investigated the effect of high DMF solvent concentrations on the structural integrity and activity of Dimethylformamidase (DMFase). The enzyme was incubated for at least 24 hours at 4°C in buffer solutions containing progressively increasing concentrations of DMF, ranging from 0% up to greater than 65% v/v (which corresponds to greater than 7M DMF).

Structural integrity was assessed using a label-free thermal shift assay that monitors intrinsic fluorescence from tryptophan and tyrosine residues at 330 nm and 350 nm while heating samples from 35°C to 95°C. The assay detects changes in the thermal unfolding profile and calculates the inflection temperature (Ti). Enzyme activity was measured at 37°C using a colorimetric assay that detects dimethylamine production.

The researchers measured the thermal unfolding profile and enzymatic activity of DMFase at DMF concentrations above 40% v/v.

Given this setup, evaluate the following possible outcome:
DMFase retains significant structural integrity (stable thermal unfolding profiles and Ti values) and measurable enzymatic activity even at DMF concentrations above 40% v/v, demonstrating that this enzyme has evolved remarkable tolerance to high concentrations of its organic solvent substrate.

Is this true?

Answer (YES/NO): NO